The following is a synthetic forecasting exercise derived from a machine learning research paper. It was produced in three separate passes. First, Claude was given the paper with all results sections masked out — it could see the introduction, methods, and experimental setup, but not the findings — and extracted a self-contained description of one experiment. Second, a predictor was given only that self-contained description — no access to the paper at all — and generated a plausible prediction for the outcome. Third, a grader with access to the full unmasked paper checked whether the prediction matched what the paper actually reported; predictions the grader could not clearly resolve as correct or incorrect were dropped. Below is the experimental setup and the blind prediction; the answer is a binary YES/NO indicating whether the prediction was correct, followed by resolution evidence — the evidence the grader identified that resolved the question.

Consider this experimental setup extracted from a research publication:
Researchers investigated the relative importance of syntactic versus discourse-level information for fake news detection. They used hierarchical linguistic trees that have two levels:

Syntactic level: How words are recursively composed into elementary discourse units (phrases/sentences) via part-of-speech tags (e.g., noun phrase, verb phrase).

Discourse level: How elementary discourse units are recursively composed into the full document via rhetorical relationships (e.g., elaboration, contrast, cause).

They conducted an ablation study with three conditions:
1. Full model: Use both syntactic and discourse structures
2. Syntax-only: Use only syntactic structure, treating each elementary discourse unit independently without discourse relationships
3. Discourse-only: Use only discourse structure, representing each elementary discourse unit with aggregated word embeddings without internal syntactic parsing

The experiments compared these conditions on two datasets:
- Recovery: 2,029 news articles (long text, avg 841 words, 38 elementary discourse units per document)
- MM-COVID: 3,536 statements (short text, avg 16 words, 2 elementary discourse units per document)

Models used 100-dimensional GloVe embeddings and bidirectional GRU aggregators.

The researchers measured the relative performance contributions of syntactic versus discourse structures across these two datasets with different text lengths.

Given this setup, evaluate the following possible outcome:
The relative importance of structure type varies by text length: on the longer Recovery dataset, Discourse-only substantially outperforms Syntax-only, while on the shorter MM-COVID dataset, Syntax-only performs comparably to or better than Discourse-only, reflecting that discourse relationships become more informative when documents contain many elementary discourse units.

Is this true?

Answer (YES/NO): NO